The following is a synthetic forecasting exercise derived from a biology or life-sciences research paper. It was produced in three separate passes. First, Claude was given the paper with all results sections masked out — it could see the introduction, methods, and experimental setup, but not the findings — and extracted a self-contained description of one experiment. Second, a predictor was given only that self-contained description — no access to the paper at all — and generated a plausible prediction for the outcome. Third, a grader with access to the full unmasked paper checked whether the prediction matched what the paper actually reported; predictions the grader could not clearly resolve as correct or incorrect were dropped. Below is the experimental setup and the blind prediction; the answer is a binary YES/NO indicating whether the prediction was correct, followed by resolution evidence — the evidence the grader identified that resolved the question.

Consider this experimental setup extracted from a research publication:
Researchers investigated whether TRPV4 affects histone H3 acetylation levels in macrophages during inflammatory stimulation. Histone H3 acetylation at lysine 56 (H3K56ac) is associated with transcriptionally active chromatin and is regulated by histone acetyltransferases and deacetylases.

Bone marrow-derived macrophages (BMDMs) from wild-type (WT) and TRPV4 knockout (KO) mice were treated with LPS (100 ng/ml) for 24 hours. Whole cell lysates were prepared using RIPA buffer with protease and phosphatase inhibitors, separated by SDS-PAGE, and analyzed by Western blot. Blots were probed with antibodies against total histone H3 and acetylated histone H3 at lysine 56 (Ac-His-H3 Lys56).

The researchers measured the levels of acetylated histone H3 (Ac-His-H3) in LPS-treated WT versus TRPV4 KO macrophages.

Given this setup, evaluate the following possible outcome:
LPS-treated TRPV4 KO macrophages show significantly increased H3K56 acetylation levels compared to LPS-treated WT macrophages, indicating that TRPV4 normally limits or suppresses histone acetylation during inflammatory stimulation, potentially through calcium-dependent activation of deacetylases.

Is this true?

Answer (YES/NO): YES